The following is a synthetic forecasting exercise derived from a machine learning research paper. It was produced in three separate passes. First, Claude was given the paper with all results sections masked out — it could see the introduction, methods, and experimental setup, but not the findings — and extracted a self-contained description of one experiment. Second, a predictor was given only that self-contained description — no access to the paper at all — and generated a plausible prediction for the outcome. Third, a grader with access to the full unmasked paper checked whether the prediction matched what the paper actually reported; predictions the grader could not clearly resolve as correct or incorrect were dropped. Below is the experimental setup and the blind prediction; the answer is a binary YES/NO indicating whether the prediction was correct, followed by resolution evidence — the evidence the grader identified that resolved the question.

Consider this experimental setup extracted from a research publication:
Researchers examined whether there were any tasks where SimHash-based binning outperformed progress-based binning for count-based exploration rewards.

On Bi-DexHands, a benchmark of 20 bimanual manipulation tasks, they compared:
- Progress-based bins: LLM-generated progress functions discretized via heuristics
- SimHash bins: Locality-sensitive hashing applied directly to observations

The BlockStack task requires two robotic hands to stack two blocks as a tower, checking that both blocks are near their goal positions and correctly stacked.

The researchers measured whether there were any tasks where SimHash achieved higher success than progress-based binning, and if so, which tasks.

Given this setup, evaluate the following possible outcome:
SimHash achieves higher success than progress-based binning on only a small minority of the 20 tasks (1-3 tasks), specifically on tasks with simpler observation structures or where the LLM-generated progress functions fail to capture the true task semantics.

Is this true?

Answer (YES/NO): NO